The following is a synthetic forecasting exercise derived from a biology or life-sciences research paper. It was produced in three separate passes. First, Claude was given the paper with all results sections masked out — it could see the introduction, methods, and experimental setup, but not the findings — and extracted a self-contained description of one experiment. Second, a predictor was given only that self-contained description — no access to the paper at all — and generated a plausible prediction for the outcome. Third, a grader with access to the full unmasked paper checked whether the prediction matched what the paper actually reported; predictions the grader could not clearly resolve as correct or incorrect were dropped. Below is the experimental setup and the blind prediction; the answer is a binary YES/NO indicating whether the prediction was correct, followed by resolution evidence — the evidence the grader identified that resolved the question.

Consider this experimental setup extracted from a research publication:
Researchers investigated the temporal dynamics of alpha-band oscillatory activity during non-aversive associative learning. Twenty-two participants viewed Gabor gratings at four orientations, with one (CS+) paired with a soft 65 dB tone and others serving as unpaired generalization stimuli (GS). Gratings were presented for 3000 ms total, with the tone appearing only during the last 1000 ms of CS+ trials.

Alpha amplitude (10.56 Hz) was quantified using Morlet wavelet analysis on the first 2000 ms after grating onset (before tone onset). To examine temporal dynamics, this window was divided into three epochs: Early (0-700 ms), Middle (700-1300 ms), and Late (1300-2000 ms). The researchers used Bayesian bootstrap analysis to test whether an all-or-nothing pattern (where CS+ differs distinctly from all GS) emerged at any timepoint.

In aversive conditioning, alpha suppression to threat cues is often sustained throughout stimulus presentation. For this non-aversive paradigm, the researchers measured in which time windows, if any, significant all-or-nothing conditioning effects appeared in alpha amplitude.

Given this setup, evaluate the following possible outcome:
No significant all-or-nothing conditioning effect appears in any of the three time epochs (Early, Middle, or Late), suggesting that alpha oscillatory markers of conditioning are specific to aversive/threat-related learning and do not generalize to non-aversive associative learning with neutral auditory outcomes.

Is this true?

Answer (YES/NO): NO